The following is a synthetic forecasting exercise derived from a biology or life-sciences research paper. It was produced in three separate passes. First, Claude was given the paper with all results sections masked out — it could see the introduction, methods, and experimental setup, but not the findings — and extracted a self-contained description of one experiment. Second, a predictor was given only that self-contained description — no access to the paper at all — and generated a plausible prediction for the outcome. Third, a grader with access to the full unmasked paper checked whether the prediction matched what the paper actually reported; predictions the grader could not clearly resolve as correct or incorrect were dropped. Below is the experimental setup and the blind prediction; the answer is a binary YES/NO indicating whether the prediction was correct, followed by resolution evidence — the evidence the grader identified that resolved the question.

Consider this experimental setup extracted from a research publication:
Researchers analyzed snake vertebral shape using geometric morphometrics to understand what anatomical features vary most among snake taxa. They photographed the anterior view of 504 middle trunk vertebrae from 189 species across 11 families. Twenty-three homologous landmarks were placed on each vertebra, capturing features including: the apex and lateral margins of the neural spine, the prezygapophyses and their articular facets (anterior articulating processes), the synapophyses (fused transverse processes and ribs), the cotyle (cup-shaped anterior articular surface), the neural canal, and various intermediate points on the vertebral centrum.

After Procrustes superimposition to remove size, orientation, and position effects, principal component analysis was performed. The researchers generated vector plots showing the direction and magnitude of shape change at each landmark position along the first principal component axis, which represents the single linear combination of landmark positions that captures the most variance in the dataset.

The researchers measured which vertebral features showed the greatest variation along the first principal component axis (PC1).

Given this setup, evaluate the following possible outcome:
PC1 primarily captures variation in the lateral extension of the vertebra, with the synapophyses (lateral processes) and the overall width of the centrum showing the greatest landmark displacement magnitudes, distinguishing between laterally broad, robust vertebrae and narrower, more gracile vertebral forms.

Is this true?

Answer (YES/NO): NO